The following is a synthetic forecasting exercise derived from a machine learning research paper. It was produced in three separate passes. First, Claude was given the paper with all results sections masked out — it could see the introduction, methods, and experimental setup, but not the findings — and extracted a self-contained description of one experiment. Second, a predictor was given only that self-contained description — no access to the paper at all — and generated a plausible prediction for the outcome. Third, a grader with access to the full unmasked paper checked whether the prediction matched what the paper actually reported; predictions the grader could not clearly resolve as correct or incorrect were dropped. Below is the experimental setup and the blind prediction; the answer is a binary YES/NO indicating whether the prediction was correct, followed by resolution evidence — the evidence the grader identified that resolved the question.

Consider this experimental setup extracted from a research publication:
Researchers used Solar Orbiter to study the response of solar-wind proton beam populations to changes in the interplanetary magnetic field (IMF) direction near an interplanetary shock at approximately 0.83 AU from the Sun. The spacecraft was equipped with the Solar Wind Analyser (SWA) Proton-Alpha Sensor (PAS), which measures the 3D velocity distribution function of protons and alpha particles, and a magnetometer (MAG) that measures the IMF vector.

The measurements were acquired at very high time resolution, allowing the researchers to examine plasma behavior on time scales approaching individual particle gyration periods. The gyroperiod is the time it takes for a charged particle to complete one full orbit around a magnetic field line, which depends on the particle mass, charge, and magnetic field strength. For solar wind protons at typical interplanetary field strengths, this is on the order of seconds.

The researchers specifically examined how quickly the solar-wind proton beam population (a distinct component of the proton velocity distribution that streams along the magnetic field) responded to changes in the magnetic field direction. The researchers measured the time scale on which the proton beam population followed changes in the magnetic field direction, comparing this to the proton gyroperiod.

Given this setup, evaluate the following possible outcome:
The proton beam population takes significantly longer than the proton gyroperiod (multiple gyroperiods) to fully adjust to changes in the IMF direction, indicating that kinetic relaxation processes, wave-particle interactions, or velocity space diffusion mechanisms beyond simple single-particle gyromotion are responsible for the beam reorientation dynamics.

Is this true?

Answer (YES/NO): NO